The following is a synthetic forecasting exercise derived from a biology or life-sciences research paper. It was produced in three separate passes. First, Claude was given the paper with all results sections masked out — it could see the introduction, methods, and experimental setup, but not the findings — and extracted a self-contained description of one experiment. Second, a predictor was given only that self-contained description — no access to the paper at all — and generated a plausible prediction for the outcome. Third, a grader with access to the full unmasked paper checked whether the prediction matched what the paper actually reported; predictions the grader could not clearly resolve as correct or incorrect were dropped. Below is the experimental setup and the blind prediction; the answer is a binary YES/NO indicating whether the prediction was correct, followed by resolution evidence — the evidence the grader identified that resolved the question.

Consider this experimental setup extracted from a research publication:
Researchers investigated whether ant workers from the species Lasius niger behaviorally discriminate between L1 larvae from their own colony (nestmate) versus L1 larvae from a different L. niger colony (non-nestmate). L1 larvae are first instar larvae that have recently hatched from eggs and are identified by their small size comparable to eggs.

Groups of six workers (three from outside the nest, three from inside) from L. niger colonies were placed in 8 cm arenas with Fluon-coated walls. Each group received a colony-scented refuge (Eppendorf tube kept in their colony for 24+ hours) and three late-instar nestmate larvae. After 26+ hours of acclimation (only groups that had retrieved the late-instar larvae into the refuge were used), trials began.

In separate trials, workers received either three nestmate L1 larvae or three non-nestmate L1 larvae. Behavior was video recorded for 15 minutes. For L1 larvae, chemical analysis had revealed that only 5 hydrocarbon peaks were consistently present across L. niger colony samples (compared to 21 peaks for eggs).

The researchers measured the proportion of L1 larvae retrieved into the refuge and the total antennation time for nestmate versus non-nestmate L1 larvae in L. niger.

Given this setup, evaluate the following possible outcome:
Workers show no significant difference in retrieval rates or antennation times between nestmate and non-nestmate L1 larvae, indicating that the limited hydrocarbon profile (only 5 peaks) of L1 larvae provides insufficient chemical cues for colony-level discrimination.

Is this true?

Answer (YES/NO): YES